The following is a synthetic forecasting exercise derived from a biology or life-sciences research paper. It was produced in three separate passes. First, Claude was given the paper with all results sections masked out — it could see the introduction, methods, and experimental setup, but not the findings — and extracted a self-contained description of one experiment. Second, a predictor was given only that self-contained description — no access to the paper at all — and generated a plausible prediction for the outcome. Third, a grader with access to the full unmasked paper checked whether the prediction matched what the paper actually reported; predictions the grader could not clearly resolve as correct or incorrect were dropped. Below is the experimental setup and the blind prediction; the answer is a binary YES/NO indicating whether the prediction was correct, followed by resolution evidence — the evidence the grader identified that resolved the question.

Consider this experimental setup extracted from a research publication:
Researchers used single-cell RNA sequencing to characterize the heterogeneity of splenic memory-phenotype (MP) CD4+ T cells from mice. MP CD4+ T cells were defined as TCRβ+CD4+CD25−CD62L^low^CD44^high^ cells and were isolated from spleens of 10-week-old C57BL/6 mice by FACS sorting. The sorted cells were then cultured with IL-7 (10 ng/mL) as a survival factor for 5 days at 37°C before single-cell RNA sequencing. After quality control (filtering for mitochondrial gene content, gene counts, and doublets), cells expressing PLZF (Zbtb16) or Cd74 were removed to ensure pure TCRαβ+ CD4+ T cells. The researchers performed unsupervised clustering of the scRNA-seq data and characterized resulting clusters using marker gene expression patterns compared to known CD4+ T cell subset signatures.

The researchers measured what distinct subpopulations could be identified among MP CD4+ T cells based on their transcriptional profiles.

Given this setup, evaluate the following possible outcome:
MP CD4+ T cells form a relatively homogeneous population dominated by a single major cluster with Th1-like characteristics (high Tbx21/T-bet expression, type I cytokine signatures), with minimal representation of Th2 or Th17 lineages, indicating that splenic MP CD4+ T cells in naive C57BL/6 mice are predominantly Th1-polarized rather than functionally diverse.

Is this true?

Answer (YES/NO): NO